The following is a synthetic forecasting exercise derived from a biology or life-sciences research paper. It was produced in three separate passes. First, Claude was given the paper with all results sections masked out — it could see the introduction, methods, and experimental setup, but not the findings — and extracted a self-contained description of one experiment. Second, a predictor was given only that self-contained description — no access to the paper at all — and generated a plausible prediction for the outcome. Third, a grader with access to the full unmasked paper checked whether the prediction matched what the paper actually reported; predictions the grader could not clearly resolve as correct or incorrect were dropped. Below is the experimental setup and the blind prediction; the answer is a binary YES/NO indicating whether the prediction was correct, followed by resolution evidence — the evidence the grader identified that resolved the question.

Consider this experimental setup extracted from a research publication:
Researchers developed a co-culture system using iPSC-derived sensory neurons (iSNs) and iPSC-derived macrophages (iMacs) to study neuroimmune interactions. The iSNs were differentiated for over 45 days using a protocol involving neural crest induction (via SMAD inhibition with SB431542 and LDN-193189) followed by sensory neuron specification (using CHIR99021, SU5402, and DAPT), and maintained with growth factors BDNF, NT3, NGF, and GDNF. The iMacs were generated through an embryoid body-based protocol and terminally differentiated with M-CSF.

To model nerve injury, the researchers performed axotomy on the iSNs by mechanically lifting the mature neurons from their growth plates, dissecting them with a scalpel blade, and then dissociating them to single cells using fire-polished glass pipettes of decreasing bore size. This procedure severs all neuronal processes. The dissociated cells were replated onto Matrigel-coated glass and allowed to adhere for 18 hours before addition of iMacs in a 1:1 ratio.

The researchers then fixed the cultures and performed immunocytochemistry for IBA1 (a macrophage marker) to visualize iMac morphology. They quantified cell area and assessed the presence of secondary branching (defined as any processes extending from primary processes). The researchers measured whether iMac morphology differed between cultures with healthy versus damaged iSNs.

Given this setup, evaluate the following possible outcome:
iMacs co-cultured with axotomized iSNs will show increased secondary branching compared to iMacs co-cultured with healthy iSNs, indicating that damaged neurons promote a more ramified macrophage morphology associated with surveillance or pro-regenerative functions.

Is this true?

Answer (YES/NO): NO